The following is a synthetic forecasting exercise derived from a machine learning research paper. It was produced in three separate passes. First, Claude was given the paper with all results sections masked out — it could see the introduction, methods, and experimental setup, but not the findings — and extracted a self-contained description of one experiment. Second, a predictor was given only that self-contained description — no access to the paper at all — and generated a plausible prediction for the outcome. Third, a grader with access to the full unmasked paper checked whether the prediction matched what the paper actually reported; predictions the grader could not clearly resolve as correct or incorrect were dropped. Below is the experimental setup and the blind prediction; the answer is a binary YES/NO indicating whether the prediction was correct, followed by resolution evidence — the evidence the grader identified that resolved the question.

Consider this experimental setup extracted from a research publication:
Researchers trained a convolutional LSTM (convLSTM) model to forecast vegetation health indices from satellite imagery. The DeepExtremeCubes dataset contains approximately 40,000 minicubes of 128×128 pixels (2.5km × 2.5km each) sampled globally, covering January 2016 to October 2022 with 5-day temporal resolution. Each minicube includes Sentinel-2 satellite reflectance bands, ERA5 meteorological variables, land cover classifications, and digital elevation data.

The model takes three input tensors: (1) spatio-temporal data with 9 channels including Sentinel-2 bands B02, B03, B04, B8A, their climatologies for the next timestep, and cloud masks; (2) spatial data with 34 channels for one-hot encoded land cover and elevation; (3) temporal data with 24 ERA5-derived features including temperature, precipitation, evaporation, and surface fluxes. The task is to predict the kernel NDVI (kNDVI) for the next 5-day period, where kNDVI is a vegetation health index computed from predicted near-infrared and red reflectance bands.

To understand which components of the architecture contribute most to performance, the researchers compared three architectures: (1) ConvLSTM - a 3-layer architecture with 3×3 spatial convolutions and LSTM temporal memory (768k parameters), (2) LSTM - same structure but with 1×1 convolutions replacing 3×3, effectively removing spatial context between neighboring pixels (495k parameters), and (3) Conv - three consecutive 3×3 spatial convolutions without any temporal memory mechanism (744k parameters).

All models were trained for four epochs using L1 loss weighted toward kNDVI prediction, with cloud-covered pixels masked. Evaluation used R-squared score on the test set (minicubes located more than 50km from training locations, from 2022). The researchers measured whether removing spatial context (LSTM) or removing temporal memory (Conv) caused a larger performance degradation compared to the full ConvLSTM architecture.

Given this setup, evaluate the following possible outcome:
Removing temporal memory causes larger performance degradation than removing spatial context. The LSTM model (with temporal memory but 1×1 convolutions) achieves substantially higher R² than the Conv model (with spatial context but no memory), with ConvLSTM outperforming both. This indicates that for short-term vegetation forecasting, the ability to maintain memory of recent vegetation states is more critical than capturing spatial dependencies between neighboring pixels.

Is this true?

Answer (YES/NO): YES